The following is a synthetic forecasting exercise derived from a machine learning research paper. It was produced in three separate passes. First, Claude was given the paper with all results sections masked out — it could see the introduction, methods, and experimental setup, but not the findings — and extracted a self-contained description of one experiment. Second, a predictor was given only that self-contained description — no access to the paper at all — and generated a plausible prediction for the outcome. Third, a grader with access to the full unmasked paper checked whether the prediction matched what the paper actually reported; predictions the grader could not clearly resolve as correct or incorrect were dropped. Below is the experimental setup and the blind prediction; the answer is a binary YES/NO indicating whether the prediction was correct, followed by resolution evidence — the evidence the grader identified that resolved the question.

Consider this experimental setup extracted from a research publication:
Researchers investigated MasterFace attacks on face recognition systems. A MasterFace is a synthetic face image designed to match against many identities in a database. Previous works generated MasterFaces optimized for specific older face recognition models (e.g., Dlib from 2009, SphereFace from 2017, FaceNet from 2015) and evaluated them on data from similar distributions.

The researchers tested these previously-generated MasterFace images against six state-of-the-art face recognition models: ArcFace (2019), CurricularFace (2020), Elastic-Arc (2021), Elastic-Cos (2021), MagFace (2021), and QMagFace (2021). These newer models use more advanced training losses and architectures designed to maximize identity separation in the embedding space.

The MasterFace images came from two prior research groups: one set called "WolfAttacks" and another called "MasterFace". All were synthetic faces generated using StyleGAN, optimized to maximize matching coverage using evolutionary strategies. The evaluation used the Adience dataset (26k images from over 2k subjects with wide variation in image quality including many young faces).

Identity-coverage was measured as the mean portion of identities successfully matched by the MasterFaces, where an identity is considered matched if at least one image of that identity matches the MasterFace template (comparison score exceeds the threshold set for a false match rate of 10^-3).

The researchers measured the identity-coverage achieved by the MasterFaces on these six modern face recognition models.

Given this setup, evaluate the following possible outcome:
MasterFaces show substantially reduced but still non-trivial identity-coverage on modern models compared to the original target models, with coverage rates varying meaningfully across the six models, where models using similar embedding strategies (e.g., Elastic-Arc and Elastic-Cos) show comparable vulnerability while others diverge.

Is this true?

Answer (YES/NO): NO